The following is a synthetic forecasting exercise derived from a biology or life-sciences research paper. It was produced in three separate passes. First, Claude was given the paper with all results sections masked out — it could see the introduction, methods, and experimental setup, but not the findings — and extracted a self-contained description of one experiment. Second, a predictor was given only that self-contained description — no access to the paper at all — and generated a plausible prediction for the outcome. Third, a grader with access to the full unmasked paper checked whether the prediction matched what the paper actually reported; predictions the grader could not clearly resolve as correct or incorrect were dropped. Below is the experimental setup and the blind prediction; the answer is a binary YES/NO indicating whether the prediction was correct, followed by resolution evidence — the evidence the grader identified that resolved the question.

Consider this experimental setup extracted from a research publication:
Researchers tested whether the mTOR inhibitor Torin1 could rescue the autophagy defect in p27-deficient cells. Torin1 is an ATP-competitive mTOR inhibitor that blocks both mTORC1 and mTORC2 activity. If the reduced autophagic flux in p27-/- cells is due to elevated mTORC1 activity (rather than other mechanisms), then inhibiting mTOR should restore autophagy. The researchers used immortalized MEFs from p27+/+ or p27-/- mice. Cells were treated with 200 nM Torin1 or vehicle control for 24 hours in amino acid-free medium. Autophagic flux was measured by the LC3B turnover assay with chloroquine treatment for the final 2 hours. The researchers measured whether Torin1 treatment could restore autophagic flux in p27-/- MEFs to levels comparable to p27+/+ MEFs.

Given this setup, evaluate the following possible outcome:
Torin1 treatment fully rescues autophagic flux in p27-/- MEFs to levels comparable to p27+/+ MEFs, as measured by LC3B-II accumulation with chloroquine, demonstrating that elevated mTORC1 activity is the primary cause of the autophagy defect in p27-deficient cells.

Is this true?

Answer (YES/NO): YES